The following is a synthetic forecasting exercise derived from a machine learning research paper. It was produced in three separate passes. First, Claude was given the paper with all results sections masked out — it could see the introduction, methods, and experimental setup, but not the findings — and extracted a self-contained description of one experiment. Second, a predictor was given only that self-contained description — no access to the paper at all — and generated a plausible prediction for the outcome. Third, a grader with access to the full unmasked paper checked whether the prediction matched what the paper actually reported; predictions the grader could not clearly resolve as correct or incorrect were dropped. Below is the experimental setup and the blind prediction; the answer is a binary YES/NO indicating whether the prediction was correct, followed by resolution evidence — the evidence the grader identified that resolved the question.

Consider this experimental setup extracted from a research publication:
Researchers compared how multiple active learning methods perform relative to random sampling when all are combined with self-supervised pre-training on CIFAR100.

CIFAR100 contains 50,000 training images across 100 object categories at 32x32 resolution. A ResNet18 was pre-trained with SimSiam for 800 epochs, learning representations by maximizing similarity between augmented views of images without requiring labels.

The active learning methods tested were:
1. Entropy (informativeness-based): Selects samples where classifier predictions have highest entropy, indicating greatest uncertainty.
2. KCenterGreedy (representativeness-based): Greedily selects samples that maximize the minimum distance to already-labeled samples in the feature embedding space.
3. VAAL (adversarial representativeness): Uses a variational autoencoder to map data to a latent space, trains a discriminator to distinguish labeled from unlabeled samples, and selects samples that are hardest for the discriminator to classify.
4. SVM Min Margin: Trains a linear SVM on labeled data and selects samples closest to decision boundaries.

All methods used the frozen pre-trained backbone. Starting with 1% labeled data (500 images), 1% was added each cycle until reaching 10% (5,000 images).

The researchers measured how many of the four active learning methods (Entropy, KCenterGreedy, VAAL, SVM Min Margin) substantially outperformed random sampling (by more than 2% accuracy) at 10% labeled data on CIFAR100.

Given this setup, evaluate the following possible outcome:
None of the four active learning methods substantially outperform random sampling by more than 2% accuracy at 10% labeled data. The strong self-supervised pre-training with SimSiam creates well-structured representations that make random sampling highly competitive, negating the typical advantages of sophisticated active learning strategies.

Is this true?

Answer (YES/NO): YES